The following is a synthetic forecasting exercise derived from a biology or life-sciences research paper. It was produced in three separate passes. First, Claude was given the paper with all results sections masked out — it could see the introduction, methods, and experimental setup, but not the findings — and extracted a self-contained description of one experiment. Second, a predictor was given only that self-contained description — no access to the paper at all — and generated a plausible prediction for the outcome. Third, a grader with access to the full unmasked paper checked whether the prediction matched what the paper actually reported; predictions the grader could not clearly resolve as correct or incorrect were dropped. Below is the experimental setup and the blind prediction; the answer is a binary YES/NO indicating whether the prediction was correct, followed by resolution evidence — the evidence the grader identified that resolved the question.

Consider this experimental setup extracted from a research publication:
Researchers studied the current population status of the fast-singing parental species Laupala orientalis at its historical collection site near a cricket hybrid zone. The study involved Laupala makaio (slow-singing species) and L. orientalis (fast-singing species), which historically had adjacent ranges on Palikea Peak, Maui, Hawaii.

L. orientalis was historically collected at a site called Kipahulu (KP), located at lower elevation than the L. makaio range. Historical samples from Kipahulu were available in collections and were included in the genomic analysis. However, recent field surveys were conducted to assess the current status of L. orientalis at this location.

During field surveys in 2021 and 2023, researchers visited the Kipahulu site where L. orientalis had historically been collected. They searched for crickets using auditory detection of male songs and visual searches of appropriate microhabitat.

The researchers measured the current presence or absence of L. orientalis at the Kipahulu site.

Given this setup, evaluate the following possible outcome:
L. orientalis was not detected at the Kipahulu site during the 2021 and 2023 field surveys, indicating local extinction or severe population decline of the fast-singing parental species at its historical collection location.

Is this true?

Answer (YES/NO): YES